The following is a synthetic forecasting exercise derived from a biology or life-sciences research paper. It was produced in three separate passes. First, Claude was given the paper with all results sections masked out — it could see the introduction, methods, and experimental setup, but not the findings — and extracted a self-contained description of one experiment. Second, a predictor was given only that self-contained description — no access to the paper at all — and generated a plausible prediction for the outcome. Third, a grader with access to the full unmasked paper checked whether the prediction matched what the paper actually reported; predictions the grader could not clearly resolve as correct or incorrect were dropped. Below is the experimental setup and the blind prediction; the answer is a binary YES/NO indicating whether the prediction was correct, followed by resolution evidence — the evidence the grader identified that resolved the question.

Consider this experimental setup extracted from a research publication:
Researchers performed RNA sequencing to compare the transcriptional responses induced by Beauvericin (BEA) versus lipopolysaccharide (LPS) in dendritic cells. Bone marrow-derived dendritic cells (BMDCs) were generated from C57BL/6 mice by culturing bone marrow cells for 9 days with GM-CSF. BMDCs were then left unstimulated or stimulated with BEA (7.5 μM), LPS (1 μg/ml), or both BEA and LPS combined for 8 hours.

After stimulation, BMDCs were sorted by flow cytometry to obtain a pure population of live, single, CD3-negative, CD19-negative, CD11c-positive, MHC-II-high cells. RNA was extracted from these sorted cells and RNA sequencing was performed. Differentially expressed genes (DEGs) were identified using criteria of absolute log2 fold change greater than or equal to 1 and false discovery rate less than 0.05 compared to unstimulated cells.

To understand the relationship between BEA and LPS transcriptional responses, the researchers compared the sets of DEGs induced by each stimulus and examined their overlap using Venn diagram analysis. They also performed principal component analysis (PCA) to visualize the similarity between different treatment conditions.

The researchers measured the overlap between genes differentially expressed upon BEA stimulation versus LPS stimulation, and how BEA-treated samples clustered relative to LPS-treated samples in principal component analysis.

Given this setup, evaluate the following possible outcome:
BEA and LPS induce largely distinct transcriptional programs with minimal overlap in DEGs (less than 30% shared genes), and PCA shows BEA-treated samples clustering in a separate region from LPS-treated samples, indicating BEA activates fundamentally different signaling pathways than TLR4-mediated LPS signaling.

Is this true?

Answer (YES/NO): NO